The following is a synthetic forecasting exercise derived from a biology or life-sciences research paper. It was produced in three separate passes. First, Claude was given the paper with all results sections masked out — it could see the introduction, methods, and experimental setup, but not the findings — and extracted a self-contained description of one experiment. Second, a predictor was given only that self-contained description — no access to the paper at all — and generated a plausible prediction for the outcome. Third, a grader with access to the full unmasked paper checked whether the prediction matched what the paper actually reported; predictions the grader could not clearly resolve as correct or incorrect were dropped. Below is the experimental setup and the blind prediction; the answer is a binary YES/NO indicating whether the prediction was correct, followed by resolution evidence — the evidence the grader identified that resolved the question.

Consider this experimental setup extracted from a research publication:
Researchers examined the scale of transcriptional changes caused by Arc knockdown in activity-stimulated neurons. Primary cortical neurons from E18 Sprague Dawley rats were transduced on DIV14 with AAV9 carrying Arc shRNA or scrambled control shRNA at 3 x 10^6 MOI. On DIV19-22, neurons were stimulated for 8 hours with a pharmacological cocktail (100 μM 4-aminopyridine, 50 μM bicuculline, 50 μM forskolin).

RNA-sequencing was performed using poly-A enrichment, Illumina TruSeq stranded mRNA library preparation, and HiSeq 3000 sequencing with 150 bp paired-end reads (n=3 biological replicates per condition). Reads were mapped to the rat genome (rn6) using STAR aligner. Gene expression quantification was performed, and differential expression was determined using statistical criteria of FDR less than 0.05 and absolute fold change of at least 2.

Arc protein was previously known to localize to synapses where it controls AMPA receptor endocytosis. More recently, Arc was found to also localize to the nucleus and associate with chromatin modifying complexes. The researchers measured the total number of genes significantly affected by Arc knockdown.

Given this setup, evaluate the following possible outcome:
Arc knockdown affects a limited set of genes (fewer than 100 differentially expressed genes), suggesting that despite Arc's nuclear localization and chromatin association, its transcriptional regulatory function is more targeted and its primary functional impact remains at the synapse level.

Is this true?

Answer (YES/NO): NO